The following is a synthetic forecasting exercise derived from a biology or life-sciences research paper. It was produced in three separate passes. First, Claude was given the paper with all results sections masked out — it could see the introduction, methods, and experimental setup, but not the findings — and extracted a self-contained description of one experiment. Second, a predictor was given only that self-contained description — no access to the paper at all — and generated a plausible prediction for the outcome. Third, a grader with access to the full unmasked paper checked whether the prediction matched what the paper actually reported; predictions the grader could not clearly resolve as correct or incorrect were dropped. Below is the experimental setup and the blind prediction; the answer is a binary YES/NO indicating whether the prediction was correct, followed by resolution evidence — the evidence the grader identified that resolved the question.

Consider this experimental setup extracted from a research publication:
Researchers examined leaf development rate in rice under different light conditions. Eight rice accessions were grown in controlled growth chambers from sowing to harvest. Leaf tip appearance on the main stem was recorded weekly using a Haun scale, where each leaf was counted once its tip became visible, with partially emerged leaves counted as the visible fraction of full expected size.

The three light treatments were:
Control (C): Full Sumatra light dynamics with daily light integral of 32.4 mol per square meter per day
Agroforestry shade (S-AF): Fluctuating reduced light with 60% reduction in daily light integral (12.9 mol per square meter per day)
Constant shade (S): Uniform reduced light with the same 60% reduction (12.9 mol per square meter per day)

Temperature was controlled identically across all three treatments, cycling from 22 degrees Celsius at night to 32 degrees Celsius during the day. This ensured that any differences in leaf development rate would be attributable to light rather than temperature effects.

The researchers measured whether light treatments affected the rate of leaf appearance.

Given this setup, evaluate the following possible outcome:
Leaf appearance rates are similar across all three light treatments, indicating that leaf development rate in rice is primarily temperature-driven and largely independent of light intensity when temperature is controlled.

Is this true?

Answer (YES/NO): NO